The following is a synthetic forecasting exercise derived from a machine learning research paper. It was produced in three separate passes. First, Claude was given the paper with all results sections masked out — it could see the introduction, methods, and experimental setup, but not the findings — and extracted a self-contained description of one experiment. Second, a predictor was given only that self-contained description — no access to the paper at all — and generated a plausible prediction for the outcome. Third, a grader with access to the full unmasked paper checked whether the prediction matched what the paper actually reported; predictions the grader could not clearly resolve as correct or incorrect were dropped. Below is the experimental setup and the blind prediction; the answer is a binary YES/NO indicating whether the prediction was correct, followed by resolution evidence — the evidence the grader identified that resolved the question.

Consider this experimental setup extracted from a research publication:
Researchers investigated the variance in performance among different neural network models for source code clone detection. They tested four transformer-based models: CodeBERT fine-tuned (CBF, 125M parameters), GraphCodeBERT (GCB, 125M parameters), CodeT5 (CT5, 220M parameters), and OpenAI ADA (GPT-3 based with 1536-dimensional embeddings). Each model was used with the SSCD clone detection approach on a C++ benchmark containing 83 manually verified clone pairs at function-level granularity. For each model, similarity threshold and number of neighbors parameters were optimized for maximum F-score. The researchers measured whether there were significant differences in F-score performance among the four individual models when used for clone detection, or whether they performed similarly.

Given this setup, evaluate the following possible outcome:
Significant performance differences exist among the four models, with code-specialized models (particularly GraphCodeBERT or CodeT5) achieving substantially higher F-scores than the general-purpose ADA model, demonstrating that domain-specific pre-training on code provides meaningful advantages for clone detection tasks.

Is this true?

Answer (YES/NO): NO